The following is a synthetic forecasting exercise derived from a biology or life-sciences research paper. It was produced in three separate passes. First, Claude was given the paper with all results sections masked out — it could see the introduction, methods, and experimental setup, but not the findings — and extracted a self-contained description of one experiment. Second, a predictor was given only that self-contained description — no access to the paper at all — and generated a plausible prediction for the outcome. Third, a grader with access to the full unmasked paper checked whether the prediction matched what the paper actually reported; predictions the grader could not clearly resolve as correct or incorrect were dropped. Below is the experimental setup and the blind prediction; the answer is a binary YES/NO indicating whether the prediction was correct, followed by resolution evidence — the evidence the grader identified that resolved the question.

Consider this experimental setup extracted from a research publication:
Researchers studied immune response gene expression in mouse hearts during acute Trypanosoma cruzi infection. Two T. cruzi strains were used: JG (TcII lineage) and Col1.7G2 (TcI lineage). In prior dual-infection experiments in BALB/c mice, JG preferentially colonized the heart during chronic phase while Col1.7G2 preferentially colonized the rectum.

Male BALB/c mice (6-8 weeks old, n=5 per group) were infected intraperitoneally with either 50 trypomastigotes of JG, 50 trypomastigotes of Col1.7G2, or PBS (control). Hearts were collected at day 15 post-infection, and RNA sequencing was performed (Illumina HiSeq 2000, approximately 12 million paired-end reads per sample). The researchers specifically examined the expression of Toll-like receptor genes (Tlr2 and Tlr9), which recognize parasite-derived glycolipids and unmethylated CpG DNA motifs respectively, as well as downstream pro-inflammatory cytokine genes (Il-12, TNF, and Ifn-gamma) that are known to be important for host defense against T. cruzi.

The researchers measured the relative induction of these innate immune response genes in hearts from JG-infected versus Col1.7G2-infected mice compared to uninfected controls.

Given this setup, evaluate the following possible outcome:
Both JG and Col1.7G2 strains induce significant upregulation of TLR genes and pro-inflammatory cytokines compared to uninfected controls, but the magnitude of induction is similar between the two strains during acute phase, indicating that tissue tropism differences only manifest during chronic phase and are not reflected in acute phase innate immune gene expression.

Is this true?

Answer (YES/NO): NO